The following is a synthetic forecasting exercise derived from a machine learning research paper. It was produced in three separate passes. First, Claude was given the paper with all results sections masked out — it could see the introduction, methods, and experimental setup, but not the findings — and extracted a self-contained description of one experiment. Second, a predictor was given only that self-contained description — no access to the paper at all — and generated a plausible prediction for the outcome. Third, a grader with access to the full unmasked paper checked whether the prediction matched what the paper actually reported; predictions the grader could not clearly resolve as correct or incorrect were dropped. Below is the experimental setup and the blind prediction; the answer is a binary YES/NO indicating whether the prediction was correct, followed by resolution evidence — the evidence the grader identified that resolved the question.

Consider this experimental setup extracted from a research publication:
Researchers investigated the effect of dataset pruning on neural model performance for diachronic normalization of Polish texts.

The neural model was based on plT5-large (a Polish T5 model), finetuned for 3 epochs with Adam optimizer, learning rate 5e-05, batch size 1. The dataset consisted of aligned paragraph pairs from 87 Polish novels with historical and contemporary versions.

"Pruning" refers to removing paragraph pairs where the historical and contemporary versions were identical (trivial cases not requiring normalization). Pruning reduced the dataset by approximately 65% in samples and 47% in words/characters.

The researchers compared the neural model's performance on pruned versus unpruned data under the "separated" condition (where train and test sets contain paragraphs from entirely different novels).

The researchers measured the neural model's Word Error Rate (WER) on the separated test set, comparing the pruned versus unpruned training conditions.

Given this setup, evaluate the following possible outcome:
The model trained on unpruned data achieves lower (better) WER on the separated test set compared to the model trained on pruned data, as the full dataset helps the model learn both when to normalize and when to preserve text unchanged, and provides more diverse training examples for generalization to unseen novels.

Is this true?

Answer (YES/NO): NO